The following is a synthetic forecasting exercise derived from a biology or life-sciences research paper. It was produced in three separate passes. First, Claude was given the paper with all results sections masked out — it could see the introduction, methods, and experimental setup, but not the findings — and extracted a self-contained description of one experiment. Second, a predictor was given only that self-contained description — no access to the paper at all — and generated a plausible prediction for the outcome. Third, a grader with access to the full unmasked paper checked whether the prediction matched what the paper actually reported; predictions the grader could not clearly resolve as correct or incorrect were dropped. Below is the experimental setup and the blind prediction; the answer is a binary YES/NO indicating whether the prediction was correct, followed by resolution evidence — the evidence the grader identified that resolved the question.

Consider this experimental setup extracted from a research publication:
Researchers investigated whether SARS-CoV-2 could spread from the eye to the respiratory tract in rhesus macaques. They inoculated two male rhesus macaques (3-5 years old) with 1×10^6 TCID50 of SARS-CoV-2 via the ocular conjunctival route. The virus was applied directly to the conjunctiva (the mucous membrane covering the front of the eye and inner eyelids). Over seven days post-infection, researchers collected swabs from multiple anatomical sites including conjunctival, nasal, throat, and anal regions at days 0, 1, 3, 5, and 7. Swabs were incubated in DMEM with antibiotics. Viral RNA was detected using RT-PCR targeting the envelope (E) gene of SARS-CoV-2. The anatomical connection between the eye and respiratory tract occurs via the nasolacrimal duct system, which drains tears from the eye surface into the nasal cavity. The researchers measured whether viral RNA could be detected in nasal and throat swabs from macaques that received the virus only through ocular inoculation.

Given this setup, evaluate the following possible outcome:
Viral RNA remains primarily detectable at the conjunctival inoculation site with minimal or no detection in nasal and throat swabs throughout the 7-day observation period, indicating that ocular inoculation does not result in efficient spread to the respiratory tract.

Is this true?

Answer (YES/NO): NO